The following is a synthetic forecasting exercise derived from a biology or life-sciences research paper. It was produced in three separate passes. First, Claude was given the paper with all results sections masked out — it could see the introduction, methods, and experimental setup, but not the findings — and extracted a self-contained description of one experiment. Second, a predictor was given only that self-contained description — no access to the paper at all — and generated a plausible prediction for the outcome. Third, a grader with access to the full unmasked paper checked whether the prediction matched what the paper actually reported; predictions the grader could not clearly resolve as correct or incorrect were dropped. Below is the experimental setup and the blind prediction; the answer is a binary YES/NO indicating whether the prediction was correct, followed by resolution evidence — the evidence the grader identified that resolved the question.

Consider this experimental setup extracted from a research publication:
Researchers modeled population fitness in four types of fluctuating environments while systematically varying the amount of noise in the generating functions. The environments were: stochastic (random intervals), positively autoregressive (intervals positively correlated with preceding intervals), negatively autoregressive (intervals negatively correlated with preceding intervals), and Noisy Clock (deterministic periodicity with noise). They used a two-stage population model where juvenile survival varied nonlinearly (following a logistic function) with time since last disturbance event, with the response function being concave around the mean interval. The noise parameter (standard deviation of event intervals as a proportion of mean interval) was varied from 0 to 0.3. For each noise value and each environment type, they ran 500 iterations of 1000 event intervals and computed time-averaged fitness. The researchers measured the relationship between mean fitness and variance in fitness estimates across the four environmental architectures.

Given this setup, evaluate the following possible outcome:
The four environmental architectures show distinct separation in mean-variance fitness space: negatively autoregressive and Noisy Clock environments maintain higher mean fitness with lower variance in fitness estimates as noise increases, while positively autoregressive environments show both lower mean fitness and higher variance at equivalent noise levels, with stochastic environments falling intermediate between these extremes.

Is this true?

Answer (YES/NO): YES